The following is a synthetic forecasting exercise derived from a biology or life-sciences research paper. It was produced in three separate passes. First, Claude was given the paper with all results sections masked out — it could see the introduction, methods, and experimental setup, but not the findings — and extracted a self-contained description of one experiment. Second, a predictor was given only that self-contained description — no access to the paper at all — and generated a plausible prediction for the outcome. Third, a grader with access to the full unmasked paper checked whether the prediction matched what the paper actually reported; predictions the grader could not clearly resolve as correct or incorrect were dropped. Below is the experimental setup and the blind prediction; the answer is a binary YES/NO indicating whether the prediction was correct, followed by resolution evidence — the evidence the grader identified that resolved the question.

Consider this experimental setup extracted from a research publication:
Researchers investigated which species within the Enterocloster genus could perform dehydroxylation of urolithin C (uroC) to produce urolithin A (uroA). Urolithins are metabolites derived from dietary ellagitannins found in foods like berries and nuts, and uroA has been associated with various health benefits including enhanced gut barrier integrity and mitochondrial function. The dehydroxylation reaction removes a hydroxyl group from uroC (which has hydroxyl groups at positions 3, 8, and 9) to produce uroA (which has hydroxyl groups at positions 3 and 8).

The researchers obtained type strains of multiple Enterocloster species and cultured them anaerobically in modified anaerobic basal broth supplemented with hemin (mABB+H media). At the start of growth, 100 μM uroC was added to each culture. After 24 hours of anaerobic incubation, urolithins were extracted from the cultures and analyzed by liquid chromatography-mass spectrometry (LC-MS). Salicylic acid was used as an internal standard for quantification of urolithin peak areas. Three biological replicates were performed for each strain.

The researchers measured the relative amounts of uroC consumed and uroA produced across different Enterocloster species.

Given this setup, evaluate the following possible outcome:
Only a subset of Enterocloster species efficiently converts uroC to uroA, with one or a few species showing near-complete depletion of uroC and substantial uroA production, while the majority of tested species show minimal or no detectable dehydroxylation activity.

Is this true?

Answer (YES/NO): YES